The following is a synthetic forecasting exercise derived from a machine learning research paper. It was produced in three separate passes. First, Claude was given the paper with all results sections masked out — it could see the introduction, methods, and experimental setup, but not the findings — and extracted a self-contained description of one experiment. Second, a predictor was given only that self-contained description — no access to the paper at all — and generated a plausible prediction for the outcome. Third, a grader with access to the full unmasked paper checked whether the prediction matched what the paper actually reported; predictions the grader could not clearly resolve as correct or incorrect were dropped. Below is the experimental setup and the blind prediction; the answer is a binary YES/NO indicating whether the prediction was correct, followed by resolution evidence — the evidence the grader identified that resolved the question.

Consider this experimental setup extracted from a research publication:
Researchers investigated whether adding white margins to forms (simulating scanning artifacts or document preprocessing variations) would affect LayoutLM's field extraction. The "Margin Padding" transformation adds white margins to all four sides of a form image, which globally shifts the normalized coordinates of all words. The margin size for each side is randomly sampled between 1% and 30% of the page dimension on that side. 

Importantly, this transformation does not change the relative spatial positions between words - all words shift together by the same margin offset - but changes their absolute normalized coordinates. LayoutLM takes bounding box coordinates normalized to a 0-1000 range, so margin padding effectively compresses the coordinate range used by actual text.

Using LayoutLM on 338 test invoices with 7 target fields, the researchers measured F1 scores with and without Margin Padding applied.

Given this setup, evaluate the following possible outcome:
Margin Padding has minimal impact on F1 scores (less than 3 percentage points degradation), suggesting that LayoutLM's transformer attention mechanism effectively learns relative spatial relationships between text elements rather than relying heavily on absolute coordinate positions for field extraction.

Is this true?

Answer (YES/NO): YES